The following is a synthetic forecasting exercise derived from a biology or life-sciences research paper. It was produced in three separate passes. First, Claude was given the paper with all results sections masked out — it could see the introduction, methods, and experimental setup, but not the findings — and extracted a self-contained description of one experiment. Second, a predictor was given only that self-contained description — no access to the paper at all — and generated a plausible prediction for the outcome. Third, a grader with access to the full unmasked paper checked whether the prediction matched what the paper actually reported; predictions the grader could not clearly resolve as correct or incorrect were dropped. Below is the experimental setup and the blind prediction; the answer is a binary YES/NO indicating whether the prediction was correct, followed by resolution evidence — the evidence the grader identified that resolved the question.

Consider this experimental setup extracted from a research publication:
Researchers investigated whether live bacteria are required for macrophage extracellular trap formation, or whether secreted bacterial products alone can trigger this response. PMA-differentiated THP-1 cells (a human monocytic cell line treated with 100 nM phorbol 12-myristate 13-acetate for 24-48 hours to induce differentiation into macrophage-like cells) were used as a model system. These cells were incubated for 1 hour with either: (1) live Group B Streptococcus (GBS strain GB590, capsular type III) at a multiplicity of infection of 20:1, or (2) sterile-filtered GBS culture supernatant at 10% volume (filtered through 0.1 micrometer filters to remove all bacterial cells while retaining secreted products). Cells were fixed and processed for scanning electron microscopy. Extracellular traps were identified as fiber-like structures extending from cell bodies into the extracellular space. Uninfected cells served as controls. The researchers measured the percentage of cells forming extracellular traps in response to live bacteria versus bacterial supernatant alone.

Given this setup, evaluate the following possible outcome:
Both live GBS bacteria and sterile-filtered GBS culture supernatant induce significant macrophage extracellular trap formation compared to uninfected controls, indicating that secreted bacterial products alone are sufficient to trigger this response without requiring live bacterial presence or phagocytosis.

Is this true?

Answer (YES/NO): NO